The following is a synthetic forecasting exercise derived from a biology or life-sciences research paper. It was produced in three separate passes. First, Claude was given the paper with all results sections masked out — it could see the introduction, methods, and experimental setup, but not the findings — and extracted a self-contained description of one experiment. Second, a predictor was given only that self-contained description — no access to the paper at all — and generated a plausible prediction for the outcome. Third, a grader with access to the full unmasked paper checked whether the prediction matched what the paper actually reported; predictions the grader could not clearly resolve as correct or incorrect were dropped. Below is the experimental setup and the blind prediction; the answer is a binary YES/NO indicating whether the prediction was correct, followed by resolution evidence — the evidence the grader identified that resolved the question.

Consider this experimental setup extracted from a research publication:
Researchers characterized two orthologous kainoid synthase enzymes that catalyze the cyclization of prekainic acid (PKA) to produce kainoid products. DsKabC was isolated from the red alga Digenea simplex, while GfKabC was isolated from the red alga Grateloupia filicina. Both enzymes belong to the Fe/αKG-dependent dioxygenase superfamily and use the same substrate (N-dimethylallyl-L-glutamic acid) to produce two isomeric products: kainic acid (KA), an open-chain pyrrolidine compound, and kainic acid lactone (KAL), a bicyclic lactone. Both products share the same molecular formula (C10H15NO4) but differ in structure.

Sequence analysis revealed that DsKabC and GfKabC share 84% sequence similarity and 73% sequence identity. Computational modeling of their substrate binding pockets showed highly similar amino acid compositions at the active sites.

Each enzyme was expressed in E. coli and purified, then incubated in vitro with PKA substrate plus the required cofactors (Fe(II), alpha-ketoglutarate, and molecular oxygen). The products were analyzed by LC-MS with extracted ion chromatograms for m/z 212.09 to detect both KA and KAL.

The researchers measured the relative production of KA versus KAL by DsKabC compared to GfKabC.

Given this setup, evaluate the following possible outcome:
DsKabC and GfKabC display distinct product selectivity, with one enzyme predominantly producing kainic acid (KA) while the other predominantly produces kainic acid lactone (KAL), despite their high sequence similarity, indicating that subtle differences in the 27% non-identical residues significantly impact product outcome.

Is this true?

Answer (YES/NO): YES